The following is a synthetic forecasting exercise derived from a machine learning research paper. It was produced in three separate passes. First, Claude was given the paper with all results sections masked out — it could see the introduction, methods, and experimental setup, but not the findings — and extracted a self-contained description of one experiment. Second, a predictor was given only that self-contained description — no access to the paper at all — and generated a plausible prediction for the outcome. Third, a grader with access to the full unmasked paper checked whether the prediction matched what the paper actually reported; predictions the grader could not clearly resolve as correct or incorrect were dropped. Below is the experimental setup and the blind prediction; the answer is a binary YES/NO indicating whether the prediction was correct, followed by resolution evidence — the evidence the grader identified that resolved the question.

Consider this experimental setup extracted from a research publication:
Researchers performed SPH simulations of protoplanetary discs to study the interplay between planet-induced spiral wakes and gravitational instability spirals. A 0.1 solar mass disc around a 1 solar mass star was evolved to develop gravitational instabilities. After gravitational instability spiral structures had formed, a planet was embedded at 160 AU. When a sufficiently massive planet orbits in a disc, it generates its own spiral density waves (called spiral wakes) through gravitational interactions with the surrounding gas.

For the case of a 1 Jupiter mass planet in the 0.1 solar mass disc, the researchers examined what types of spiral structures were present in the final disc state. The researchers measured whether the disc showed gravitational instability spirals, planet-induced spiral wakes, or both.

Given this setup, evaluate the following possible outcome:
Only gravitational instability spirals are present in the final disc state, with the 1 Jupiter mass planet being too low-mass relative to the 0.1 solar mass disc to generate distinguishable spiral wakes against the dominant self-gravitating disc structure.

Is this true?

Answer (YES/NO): NO